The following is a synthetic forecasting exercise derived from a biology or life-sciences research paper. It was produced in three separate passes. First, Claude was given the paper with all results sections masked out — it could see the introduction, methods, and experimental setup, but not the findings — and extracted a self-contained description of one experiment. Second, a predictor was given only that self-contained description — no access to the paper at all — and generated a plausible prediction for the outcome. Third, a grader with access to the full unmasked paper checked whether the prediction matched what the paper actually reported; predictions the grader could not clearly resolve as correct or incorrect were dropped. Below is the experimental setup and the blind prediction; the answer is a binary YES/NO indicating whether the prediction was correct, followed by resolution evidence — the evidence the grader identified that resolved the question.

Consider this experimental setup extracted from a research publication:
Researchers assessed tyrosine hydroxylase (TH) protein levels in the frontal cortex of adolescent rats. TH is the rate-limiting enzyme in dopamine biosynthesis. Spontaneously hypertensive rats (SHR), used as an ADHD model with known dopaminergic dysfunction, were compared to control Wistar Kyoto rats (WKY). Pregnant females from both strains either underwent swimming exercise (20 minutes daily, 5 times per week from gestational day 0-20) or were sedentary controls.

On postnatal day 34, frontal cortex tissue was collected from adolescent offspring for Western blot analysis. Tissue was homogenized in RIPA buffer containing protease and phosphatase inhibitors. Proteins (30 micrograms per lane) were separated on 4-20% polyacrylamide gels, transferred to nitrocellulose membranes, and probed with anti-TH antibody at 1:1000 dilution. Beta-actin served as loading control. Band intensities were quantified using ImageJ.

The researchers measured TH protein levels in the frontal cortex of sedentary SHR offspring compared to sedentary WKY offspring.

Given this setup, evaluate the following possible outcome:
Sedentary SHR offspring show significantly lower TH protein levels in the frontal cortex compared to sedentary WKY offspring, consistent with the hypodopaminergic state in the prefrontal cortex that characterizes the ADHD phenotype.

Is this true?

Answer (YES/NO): NO